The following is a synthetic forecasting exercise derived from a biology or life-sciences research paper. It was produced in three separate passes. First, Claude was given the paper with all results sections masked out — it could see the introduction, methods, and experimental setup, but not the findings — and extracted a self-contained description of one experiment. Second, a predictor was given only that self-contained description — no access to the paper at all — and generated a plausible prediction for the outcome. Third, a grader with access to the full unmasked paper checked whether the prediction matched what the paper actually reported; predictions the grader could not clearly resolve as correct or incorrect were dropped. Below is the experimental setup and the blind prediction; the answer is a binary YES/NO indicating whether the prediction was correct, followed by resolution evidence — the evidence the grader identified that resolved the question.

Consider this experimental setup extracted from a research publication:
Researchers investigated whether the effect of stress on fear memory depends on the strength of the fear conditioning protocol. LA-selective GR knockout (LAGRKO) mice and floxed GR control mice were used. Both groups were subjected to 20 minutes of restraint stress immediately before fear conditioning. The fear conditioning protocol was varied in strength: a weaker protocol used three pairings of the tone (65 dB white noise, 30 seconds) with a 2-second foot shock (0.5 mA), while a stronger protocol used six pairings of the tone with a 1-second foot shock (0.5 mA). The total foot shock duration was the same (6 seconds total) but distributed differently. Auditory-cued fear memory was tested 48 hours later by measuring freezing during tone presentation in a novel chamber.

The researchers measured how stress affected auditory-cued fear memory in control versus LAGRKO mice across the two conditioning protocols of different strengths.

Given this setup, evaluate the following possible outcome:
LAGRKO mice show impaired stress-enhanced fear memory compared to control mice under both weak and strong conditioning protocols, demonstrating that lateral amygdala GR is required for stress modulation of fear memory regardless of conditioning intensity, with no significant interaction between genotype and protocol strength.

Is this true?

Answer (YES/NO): NO